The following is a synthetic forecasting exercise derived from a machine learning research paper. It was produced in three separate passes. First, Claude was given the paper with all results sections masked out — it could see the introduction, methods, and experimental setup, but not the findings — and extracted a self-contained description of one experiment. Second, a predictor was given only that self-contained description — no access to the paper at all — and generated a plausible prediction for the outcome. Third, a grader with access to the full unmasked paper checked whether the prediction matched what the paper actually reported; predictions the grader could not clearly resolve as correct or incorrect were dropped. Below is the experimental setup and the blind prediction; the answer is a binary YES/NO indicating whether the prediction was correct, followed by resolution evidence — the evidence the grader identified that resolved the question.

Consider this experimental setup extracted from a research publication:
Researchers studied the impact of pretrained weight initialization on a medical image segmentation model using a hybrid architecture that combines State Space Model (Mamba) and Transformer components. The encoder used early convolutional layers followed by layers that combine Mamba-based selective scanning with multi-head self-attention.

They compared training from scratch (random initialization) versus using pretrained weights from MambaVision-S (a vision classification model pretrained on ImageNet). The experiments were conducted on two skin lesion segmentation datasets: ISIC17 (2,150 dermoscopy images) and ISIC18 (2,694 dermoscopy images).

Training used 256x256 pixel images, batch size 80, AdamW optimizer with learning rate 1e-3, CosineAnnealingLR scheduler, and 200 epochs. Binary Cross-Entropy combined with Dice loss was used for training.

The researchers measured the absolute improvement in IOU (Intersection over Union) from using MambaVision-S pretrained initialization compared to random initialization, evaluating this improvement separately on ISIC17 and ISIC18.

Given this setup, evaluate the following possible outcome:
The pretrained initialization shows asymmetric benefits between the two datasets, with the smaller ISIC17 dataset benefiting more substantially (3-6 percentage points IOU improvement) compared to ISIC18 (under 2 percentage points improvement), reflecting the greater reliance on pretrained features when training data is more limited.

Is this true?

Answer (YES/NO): NO